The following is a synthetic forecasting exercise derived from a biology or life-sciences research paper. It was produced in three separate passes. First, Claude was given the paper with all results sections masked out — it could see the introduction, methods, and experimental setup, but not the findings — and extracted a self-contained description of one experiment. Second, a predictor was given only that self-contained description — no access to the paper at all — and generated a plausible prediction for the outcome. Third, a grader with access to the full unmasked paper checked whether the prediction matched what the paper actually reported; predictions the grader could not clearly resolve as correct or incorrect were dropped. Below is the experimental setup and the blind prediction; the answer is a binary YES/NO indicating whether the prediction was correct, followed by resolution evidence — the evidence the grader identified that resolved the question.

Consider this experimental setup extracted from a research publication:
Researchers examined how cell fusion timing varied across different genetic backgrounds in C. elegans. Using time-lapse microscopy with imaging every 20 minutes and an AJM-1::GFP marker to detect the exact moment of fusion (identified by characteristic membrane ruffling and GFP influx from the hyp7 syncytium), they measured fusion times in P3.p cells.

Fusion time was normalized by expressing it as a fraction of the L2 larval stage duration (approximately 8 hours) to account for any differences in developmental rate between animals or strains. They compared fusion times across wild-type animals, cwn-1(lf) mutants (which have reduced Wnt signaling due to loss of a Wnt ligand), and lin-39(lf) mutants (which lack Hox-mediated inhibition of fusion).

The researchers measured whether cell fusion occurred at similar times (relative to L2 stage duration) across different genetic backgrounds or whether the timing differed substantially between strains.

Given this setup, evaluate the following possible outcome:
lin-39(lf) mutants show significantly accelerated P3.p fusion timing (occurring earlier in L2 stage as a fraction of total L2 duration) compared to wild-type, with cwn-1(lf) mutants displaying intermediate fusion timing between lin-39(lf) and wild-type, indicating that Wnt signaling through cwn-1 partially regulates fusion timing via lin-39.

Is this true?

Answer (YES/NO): NO